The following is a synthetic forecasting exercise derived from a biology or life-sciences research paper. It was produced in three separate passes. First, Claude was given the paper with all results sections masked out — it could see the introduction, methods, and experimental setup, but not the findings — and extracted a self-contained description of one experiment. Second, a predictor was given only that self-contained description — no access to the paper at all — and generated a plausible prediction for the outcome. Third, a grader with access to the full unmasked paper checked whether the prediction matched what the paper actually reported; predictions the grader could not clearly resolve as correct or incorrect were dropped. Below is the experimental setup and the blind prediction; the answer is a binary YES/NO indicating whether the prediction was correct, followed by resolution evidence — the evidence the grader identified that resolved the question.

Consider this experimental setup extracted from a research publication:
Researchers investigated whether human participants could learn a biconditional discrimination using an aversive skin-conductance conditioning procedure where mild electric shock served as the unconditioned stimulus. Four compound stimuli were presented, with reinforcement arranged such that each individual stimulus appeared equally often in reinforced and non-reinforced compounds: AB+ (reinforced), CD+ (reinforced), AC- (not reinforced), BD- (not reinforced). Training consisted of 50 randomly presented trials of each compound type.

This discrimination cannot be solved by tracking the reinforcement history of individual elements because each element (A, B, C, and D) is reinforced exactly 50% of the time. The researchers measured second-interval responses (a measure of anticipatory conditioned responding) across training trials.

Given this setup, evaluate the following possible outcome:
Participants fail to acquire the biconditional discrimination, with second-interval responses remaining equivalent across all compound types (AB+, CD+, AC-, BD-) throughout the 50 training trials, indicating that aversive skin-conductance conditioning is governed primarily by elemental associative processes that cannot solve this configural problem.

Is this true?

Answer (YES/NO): NO